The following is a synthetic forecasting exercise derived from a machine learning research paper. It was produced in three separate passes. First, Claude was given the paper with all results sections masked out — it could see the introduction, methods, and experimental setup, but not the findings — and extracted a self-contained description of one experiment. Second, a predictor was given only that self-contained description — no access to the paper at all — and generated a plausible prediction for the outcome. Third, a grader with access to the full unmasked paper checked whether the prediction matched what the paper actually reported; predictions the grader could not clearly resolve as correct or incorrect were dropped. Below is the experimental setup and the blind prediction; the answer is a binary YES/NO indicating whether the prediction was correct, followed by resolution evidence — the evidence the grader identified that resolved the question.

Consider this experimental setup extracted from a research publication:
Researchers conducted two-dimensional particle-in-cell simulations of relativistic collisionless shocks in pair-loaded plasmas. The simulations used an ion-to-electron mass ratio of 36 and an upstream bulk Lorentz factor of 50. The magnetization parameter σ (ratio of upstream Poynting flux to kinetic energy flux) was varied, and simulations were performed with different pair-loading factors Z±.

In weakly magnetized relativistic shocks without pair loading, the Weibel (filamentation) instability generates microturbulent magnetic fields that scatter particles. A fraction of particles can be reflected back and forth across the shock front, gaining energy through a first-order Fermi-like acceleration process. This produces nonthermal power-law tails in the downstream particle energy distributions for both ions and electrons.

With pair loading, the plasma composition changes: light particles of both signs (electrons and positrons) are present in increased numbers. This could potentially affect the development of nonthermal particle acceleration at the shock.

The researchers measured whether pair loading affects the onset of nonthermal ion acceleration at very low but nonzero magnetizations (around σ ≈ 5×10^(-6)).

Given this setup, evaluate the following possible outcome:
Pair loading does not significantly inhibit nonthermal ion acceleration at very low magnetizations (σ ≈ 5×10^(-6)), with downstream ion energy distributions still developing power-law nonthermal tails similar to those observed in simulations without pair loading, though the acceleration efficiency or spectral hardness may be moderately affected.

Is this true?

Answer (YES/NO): NO